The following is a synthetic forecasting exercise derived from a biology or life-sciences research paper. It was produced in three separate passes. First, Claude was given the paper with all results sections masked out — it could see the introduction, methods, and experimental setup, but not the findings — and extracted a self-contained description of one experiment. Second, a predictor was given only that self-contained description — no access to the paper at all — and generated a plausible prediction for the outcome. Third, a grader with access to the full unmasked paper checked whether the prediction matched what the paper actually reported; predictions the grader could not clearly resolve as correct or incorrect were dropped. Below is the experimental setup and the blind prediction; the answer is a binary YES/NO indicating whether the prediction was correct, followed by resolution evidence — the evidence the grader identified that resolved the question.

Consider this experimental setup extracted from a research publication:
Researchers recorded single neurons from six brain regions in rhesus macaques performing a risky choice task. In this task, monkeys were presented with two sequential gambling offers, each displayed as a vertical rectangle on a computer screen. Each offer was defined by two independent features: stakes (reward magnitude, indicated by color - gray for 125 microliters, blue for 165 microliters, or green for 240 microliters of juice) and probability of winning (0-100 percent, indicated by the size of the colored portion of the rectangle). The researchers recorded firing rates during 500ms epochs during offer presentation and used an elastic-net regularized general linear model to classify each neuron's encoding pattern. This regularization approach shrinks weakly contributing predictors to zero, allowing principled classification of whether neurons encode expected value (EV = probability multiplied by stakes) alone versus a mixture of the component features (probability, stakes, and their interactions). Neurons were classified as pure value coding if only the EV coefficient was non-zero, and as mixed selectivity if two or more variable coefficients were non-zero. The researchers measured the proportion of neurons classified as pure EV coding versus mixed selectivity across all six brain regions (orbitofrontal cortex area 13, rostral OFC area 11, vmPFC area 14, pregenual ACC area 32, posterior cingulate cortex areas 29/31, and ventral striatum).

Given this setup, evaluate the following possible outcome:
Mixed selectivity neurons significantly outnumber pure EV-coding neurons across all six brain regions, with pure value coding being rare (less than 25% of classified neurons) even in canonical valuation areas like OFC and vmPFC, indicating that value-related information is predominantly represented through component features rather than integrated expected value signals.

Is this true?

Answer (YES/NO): YES